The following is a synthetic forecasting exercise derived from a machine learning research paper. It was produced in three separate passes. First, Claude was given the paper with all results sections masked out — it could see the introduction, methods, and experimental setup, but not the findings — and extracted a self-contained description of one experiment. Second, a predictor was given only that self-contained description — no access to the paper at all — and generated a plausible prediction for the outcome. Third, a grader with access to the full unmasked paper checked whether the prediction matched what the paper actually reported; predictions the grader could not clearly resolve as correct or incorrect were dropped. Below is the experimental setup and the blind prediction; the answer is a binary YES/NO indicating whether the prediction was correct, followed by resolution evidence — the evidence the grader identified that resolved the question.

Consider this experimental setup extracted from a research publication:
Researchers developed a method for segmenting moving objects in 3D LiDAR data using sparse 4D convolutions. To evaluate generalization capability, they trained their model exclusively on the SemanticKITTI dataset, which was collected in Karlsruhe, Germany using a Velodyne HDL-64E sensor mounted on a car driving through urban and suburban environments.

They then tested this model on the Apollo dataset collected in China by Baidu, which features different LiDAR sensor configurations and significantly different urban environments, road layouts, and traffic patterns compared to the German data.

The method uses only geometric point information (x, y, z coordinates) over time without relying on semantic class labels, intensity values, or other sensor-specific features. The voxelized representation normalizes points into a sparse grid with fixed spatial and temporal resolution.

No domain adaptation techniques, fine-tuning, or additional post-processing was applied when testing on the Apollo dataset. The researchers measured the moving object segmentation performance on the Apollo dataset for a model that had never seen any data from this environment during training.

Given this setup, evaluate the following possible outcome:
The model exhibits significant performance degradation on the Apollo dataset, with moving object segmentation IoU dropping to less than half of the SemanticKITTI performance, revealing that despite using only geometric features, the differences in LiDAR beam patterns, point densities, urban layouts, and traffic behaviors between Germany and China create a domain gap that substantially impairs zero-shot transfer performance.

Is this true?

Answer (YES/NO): NO